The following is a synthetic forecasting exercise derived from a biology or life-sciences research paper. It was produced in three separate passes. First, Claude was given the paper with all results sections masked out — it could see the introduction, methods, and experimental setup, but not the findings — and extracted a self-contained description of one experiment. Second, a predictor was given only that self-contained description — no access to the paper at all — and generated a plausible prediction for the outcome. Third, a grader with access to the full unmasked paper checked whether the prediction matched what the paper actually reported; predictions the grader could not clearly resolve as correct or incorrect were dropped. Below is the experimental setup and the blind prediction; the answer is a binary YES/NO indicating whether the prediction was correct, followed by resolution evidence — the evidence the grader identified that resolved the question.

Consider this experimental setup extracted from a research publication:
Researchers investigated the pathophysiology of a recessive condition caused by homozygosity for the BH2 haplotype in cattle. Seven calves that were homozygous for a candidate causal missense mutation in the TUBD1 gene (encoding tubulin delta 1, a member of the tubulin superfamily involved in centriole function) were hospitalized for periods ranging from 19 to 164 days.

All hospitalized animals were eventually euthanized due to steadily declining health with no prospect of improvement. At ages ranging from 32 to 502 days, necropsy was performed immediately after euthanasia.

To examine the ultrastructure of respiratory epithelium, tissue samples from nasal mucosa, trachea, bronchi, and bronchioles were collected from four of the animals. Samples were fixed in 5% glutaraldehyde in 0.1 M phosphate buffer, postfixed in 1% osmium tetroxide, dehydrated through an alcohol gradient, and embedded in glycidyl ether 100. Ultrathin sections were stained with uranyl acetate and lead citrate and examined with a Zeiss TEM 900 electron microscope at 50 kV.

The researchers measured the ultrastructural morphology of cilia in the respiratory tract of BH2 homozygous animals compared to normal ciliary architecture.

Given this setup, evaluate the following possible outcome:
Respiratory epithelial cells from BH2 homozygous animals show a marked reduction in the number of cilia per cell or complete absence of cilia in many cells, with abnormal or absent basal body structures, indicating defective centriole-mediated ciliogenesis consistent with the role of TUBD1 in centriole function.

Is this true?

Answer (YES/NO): NO